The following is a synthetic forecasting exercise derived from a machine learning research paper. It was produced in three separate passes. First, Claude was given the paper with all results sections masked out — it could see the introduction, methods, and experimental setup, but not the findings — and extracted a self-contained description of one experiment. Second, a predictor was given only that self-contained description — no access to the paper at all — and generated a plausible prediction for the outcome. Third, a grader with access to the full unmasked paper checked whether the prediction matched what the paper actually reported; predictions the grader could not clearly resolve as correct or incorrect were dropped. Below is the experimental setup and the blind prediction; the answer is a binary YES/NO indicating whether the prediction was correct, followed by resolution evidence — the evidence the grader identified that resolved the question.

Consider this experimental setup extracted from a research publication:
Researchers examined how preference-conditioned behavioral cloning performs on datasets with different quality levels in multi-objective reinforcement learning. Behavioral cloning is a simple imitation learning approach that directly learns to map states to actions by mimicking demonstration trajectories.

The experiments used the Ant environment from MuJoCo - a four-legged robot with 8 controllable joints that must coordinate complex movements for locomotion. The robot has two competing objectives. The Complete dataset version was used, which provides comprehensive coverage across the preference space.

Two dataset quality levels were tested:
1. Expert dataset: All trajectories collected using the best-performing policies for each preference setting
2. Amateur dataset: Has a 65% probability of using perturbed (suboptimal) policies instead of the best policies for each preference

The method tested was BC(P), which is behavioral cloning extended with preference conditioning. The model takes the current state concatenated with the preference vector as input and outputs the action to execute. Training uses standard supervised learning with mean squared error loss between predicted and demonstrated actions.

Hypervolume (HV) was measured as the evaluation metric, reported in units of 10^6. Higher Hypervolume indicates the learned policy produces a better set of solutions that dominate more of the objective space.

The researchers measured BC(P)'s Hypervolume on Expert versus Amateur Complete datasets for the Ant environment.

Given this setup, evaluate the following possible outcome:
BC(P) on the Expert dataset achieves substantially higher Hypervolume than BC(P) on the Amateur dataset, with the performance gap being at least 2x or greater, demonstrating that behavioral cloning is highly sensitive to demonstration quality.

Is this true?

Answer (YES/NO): NO